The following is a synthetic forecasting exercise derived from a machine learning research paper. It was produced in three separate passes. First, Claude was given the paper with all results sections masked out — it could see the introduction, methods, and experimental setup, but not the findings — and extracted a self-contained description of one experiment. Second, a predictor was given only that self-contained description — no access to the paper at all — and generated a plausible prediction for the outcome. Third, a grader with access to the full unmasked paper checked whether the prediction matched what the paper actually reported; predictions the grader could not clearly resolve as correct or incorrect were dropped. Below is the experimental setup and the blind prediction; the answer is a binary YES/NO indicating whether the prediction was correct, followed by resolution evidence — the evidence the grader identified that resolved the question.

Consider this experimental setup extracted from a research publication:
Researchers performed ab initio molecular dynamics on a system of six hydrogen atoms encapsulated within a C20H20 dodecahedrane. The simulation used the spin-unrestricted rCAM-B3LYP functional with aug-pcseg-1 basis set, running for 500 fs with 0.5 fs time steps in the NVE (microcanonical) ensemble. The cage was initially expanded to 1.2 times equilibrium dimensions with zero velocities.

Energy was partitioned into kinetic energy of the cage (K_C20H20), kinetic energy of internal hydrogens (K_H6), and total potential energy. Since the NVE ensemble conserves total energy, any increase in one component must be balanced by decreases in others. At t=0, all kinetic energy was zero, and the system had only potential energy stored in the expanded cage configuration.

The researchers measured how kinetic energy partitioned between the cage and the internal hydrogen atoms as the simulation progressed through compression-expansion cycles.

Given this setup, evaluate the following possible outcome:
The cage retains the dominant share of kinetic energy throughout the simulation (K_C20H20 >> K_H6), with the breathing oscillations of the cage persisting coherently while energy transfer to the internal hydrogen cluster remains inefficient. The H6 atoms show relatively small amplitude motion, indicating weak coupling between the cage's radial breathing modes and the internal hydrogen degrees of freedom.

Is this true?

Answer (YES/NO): NO